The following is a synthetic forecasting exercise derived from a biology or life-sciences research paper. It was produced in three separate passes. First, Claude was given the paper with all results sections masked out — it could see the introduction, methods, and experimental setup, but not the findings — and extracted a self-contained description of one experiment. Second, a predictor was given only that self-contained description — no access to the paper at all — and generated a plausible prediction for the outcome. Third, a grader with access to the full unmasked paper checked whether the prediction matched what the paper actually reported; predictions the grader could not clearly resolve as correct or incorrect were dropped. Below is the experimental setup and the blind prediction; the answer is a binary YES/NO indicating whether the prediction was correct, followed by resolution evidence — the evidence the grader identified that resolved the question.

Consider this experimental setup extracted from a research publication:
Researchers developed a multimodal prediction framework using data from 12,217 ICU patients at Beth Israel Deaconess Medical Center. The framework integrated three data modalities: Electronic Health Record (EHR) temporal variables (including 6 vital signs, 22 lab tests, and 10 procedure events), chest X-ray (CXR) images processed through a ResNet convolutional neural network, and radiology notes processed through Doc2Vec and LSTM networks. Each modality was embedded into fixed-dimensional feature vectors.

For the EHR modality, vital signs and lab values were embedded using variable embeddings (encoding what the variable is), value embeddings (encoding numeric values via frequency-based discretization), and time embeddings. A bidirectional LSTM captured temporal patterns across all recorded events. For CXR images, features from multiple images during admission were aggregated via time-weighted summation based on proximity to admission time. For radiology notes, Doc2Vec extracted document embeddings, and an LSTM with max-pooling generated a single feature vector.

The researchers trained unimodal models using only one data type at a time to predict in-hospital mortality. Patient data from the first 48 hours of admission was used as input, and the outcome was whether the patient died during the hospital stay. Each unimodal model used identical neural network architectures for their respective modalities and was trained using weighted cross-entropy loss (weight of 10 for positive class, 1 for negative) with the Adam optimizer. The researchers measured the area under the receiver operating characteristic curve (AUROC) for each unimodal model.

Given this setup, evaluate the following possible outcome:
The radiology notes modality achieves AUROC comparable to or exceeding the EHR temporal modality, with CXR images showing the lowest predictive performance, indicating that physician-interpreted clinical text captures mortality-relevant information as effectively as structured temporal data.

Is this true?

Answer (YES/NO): NO